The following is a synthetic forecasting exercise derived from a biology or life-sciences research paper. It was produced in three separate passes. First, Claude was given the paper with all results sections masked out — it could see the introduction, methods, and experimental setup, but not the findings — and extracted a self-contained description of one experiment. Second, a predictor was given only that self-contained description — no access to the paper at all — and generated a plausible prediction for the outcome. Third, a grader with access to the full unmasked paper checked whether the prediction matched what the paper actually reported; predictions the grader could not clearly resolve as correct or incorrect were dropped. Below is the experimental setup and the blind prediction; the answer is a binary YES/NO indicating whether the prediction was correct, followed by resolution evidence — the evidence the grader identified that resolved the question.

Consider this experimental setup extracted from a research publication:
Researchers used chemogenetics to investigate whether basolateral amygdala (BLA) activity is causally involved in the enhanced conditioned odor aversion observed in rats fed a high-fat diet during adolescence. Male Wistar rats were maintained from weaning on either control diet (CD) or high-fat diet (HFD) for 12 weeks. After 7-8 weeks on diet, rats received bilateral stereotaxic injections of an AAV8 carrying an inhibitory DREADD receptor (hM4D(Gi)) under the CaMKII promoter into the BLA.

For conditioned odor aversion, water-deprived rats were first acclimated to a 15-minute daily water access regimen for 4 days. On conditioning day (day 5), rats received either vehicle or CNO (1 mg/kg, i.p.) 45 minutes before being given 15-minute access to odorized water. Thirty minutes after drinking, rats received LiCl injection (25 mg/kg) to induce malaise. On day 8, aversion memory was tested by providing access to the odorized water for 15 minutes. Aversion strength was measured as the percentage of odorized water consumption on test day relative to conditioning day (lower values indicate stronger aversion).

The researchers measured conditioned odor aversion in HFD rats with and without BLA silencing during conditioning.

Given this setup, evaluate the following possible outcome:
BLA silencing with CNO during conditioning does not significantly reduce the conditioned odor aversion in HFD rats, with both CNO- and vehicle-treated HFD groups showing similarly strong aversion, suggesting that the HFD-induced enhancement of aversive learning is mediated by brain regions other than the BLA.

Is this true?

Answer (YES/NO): NO